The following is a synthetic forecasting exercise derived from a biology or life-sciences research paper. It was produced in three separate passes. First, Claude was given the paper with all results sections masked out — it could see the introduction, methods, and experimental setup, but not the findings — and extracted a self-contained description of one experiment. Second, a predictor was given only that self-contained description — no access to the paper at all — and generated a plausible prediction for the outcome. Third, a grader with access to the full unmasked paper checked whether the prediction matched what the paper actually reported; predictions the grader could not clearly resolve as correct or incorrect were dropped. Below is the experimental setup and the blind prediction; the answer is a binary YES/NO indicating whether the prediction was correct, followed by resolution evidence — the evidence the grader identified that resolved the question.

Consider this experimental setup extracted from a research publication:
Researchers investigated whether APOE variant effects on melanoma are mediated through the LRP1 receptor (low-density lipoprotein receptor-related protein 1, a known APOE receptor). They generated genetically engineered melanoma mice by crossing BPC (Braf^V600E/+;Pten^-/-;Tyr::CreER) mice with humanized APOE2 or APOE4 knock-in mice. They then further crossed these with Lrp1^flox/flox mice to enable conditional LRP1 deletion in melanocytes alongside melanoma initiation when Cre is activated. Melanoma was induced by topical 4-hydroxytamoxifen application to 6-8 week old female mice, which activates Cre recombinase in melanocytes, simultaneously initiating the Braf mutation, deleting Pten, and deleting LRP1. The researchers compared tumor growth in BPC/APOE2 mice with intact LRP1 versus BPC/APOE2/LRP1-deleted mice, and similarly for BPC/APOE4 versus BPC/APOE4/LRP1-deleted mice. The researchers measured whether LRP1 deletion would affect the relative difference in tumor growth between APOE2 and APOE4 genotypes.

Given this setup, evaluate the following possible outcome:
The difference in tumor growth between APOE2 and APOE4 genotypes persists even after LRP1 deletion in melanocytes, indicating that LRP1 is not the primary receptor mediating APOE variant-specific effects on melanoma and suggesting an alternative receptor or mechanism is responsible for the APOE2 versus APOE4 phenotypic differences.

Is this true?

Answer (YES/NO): NO